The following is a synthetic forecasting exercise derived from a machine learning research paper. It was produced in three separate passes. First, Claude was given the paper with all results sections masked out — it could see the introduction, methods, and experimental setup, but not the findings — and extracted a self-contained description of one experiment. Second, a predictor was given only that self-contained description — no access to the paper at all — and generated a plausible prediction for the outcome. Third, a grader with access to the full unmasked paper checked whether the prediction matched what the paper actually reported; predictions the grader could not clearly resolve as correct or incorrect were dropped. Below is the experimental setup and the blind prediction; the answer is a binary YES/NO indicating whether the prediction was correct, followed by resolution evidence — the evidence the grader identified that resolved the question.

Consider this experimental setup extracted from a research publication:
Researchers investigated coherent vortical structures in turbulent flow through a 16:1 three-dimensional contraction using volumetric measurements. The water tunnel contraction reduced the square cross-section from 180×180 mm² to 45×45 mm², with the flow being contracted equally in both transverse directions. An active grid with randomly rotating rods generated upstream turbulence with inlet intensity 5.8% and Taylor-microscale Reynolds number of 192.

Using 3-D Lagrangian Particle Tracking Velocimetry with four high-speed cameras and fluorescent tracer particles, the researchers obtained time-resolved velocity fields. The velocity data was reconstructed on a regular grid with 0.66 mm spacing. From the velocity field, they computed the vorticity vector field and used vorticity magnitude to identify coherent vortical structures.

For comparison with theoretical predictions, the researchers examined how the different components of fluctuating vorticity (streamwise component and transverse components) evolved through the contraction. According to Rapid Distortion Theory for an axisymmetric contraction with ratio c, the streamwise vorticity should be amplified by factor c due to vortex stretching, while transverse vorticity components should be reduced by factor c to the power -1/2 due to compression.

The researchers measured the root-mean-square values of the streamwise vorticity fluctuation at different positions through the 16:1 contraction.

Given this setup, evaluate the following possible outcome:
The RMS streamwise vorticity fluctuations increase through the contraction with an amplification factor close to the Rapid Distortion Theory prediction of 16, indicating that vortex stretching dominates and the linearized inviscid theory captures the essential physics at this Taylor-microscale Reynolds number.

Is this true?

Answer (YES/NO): NO